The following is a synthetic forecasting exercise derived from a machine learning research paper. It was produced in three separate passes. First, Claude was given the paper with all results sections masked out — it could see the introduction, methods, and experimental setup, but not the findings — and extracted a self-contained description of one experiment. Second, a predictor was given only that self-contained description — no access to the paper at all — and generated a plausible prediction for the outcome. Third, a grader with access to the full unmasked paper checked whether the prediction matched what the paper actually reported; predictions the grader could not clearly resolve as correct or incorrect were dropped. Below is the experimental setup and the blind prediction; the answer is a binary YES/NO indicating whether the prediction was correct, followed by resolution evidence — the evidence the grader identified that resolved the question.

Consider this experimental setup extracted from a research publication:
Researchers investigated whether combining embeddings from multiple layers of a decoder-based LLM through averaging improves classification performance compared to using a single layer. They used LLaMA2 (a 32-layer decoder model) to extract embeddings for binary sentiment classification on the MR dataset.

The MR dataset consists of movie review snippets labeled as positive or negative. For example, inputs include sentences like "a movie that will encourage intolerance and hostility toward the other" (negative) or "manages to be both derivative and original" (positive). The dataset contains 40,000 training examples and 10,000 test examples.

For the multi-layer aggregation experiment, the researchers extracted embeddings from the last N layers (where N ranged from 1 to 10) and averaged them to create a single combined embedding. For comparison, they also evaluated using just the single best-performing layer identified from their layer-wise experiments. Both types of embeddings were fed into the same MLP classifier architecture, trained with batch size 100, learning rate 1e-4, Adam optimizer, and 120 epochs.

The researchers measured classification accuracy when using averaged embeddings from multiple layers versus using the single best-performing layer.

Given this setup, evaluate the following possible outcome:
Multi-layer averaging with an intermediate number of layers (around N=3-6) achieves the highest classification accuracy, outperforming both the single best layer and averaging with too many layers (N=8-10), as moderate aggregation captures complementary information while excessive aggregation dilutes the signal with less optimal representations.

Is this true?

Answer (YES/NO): NO